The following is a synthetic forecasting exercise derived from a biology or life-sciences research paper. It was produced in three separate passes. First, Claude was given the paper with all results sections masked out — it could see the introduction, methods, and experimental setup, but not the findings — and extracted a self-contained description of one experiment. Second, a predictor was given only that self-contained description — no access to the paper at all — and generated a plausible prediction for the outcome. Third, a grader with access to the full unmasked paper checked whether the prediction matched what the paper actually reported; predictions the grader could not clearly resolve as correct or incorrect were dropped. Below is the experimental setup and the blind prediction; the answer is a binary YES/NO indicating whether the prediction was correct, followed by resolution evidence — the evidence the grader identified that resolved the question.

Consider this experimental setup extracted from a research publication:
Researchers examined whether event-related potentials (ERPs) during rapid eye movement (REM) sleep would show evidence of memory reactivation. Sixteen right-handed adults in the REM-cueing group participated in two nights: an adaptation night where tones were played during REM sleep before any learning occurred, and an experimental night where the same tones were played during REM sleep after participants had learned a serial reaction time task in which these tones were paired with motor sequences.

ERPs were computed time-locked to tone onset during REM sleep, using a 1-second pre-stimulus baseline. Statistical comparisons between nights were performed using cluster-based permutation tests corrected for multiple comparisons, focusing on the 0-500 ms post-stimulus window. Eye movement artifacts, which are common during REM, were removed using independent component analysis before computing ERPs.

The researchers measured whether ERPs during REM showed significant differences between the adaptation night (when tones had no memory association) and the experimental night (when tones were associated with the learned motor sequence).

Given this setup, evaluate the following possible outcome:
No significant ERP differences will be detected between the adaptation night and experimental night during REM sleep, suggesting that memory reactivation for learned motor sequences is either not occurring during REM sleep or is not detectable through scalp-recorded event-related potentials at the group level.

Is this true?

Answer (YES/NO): YES